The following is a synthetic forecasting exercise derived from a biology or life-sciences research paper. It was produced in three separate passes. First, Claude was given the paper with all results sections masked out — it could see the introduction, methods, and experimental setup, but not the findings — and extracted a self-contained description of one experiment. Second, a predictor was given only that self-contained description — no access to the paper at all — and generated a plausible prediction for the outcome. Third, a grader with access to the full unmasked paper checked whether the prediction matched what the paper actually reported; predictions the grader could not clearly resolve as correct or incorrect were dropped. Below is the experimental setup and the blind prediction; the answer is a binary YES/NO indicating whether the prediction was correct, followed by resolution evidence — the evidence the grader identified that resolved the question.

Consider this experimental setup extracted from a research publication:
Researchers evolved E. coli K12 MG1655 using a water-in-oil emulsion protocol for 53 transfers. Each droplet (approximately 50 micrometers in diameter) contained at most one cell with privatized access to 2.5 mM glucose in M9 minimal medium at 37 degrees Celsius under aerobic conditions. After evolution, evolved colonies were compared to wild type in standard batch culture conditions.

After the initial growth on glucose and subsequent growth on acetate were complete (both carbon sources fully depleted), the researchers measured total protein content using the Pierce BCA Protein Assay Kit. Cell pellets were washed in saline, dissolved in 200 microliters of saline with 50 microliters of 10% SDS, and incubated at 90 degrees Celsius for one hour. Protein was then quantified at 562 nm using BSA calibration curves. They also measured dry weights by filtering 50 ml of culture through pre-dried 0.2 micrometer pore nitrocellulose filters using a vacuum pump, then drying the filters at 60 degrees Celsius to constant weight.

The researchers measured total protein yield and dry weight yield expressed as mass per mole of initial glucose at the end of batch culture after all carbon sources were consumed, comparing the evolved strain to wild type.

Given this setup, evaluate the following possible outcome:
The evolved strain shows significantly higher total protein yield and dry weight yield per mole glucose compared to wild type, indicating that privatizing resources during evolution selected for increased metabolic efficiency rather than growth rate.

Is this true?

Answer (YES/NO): NO